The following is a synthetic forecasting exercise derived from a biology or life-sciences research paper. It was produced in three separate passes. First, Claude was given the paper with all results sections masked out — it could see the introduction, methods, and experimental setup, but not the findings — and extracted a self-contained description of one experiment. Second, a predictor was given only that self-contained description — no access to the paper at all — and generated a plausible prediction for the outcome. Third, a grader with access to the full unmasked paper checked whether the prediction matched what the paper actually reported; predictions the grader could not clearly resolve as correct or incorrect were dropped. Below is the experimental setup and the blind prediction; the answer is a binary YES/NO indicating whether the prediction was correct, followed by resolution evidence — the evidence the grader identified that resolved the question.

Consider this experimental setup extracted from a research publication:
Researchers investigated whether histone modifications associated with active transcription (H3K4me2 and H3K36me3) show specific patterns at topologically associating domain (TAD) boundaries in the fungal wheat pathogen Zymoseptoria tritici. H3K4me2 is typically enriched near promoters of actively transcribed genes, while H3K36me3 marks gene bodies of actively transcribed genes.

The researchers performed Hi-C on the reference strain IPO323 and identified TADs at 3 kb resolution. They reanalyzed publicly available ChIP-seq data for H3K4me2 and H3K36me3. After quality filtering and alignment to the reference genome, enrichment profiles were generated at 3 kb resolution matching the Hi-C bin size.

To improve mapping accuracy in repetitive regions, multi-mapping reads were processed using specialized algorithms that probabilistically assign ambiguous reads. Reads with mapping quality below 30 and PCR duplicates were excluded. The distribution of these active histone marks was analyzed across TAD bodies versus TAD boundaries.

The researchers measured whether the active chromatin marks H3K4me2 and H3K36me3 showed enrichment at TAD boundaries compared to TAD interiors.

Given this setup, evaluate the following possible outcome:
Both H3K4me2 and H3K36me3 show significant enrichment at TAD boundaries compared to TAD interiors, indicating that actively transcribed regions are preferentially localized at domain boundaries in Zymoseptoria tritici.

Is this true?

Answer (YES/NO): NO